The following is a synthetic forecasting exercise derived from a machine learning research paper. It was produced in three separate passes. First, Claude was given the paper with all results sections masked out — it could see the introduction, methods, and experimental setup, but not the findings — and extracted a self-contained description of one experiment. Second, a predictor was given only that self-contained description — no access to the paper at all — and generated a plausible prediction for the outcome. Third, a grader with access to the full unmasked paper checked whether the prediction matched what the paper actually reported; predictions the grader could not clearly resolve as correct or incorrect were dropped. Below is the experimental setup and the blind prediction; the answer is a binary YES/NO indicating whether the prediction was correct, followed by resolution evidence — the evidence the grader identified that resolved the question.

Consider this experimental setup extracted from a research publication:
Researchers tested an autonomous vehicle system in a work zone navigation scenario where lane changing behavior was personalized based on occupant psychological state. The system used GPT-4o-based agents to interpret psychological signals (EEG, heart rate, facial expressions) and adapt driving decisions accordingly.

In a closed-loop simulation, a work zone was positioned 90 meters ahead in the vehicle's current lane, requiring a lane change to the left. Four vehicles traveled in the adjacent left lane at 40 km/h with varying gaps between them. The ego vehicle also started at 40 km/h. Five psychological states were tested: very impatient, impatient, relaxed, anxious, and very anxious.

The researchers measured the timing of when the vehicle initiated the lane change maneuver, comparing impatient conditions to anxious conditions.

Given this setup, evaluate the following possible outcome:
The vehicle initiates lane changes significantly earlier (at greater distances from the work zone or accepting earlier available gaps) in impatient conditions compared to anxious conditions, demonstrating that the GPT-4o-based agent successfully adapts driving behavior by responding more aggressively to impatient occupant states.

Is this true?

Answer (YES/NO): YES